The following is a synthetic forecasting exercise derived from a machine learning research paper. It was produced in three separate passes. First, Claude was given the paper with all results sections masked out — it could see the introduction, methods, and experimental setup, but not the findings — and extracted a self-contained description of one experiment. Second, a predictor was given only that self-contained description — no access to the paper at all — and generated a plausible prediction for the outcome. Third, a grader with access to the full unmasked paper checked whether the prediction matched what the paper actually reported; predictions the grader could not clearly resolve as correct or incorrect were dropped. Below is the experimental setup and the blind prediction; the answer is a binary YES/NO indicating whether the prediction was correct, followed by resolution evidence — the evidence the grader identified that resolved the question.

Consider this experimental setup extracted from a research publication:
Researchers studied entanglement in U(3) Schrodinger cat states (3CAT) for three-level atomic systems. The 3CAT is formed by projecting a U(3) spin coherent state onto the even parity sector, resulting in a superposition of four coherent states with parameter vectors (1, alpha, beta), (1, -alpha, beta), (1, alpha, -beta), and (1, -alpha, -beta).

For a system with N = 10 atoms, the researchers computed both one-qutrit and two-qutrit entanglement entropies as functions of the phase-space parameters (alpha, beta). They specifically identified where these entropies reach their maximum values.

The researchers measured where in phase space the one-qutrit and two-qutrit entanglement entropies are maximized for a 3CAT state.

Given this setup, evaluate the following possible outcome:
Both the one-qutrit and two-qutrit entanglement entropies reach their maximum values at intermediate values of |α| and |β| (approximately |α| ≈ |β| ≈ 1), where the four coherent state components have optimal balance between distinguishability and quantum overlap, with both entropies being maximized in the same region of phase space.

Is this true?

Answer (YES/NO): YES